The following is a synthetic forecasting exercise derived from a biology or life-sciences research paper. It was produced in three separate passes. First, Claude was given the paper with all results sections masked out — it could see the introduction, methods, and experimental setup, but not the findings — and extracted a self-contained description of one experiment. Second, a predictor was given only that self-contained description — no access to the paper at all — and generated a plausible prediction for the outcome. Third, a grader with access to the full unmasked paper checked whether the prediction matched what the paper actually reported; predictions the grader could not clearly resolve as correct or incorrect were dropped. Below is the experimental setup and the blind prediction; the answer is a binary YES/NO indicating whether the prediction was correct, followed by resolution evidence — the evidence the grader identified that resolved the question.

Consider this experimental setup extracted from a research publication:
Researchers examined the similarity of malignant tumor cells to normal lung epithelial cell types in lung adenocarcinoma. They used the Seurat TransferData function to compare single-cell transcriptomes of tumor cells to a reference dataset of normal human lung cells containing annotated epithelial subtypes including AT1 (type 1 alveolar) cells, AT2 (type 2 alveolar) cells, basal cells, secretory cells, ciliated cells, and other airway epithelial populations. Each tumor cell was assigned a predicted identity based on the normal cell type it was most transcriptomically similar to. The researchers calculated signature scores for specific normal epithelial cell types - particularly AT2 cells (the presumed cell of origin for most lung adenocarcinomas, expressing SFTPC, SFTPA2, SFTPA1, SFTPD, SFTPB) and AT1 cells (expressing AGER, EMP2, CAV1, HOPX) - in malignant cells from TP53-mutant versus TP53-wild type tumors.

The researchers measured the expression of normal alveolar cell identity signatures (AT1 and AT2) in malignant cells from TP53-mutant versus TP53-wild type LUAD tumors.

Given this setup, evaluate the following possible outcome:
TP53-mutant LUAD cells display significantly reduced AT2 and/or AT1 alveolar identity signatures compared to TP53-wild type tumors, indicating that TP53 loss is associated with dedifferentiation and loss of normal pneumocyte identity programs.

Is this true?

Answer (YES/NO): YES